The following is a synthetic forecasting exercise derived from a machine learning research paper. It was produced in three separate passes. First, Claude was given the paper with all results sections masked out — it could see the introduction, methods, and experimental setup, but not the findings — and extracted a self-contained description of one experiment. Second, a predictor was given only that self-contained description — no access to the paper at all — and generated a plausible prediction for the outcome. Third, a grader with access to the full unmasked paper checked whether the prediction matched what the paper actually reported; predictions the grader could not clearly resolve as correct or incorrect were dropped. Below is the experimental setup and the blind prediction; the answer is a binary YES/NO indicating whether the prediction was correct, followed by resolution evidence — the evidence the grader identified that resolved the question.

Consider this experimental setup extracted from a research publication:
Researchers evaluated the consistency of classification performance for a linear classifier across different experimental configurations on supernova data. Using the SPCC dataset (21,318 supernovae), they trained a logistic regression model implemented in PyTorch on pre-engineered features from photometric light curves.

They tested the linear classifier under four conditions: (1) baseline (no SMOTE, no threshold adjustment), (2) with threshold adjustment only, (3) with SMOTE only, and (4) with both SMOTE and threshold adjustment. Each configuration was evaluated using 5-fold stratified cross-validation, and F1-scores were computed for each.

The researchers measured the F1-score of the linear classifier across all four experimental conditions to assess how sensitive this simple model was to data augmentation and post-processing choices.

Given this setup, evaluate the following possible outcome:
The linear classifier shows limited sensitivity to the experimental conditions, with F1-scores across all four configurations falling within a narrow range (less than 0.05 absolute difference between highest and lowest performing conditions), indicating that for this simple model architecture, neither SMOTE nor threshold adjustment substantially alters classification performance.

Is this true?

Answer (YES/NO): NO